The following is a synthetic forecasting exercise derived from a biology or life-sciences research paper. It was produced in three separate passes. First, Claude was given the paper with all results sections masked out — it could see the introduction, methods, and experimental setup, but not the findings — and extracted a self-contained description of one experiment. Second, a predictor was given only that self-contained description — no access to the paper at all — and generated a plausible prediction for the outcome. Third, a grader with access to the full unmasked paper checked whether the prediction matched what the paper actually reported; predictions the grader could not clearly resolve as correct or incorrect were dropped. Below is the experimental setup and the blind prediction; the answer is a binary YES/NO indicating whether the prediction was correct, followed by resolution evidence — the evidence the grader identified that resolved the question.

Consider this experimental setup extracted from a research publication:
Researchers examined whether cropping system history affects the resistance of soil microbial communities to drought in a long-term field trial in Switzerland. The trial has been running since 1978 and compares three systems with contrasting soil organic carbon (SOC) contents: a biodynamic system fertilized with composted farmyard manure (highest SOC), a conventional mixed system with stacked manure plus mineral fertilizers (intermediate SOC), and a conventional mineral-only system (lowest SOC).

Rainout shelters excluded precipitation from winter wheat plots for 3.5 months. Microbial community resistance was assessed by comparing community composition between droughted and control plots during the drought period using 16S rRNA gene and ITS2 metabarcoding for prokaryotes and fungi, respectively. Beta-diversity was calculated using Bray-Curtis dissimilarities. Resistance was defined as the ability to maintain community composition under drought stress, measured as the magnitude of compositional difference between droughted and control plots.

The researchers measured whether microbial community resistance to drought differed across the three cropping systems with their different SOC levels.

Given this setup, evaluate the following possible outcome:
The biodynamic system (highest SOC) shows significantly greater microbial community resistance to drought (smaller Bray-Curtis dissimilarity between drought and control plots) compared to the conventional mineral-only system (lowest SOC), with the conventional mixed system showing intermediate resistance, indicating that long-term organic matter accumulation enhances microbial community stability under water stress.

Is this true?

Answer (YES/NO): NO